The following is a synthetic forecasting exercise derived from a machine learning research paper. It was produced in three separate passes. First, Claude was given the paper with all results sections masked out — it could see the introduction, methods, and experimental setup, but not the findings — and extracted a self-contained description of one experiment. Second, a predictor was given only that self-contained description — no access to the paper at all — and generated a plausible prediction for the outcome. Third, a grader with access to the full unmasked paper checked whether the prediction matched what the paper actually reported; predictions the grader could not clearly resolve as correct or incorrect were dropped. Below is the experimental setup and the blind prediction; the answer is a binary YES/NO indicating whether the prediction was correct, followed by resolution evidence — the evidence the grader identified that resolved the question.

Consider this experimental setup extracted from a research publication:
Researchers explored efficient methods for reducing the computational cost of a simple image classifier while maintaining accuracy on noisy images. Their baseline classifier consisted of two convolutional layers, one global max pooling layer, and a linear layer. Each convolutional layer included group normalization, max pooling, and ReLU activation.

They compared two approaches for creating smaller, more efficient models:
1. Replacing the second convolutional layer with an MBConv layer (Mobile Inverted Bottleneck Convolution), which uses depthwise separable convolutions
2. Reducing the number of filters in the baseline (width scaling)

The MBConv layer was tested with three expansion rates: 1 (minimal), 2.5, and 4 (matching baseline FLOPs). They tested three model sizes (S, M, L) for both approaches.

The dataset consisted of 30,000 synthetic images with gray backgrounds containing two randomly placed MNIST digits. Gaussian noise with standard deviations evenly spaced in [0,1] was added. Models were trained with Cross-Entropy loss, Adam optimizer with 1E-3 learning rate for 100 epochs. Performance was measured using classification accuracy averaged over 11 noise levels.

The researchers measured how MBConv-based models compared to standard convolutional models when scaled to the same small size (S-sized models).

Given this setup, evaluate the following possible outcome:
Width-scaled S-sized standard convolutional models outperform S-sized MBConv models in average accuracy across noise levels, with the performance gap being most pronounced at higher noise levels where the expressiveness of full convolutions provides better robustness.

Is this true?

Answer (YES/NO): NO